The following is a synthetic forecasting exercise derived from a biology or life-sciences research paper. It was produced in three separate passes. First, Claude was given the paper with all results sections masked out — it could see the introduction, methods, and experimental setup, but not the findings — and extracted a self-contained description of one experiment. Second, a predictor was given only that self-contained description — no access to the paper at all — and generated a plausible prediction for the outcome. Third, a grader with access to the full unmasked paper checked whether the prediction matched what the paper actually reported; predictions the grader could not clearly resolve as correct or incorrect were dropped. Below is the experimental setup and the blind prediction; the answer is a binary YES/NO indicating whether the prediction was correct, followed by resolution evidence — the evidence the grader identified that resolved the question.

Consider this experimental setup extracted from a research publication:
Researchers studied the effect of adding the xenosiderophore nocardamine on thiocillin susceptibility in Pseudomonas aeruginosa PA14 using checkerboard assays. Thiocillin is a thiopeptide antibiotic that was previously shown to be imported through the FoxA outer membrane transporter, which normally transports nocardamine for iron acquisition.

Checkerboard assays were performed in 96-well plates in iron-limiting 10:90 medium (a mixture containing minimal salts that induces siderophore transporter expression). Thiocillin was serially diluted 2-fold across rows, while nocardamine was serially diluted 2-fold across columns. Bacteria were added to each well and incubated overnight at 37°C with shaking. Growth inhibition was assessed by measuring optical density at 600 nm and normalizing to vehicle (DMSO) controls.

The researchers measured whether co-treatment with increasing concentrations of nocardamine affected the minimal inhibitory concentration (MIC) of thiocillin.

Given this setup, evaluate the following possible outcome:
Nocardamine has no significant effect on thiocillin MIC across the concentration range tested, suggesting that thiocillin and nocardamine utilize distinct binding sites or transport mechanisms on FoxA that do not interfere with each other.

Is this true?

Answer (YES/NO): NO